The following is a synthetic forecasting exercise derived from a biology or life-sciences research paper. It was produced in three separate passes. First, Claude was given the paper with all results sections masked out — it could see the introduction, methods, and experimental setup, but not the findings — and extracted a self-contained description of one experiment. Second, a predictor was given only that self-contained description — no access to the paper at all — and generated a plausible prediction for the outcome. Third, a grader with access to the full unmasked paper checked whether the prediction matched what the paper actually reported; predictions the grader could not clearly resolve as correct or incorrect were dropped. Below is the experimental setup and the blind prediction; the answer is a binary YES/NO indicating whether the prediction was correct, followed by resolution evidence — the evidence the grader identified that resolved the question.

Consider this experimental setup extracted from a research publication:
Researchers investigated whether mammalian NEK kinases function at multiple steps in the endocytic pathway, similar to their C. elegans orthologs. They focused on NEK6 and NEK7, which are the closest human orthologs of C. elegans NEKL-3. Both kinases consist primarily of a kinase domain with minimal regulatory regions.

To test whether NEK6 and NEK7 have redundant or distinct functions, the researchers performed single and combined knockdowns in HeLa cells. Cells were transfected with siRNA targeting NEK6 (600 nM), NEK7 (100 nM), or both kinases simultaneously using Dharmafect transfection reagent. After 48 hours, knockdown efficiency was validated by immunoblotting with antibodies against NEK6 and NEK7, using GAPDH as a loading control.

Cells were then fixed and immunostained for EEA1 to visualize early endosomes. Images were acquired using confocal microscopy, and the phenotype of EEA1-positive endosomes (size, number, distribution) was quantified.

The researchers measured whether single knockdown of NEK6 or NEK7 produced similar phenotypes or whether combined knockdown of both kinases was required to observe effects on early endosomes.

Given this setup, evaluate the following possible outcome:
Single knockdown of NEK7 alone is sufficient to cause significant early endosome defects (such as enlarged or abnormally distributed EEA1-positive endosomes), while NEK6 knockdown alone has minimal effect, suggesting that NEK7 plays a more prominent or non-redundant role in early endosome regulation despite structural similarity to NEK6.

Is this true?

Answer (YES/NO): NO